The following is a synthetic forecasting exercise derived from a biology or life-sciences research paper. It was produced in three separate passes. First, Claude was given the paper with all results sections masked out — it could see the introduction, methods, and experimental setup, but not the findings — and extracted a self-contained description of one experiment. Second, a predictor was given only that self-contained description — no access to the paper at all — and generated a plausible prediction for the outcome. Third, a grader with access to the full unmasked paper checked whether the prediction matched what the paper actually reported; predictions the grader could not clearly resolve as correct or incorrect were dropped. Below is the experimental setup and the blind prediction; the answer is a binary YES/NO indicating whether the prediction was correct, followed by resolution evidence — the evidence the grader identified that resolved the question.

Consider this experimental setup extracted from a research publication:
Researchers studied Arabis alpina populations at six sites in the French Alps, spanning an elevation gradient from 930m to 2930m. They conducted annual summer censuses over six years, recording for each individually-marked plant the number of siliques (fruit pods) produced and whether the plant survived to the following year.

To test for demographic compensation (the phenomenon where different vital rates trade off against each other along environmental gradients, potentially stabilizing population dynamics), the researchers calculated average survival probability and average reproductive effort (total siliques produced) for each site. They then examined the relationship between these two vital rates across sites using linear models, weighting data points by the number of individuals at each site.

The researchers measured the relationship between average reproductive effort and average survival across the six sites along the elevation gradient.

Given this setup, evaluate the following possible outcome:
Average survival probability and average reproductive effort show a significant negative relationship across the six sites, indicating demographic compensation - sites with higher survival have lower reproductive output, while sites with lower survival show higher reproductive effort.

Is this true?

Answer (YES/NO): YES